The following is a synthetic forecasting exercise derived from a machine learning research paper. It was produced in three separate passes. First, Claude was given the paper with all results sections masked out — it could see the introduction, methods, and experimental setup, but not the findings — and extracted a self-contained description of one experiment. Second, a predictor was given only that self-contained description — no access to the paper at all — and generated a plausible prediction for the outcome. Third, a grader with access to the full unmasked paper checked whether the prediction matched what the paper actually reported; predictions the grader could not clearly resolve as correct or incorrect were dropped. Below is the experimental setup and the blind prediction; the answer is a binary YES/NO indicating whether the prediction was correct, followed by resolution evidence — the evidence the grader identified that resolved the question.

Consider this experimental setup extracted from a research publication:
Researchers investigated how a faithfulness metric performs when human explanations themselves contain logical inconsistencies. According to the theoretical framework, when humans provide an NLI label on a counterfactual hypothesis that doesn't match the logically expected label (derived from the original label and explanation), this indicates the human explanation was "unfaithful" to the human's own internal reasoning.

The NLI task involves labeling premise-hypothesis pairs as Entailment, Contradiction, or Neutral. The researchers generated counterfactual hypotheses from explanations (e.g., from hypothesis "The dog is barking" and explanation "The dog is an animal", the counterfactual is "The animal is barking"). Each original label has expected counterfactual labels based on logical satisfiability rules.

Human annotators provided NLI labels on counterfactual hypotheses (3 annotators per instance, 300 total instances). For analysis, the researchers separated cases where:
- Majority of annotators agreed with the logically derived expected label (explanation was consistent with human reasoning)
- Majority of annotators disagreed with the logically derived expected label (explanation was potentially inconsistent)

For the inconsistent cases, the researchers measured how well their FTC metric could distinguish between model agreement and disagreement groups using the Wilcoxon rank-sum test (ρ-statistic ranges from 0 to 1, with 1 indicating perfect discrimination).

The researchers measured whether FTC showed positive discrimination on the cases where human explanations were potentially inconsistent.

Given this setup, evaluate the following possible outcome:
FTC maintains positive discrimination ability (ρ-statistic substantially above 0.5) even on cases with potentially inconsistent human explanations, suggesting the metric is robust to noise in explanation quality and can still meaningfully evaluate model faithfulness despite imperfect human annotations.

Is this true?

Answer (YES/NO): NO